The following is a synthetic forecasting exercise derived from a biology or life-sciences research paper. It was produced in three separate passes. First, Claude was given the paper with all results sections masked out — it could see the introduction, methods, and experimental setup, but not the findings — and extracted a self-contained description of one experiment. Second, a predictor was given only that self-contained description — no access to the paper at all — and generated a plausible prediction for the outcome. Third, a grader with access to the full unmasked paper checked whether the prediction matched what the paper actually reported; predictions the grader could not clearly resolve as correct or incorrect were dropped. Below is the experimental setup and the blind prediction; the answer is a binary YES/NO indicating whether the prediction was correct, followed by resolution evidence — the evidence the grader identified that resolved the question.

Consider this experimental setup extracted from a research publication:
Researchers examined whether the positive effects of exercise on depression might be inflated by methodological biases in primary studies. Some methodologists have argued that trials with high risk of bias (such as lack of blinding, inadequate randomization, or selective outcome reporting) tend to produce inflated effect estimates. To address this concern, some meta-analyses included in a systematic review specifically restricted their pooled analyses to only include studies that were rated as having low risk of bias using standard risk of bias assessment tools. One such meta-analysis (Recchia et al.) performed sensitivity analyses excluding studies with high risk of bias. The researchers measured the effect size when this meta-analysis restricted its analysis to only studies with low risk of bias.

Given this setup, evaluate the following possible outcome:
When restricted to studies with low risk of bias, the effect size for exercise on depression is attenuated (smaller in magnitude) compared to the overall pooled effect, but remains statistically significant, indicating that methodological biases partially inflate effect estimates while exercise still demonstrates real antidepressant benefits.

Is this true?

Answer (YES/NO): NO